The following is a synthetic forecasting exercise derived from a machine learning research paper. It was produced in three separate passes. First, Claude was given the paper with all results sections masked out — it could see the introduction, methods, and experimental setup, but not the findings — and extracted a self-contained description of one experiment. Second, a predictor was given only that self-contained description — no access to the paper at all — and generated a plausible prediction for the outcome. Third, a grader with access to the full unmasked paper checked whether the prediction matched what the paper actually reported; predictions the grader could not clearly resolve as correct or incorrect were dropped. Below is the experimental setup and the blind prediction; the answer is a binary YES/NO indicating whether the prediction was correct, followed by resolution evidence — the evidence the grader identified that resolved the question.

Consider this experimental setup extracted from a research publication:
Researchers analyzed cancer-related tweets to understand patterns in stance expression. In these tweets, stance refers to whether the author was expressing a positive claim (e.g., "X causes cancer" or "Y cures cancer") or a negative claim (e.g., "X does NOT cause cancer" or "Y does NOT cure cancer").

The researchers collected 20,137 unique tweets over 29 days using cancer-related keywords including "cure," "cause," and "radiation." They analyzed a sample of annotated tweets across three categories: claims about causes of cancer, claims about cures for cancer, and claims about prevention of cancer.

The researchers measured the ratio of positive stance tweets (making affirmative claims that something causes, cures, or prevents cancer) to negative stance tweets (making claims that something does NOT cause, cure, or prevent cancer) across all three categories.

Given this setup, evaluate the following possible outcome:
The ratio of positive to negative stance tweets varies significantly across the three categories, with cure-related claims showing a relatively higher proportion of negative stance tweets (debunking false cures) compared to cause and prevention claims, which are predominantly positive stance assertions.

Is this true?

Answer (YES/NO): NO